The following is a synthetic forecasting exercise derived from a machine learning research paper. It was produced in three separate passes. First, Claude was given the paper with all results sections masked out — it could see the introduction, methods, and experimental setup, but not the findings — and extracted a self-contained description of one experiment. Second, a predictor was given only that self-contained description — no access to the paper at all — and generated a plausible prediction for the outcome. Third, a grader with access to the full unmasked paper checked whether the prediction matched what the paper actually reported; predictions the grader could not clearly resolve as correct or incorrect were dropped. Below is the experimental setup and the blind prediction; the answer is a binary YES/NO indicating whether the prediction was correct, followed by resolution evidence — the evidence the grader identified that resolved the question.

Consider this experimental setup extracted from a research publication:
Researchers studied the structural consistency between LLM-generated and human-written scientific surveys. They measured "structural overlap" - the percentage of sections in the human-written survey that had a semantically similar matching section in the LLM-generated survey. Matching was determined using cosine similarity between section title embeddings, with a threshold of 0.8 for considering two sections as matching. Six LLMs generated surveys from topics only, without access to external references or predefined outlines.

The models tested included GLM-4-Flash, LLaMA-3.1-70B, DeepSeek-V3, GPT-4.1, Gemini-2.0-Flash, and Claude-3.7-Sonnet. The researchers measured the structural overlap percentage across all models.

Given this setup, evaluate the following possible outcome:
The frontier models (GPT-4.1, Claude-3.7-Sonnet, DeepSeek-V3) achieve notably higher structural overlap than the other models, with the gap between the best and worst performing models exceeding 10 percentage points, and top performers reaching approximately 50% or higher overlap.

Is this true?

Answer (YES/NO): NO